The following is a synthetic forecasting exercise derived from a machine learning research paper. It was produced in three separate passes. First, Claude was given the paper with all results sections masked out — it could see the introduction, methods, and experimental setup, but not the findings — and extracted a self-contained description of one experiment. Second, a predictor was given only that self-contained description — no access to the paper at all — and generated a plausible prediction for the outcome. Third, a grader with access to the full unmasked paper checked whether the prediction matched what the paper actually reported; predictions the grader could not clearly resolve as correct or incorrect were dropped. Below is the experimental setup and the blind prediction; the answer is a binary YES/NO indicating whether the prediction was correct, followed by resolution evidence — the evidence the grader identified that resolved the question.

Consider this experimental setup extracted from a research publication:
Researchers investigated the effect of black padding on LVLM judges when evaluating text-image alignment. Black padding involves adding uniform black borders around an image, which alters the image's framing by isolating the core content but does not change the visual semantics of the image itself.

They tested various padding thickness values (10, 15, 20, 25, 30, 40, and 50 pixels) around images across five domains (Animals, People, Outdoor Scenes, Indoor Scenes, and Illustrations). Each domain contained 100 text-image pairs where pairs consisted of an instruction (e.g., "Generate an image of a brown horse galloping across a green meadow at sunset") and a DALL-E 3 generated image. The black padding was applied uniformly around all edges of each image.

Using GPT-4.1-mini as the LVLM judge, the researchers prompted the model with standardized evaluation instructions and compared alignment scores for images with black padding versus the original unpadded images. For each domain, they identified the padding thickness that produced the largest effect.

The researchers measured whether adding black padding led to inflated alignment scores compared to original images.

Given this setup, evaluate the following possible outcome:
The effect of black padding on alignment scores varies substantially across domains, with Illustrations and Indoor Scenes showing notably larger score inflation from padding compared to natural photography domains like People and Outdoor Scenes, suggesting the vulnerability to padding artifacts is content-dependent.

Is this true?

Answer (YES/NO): NO